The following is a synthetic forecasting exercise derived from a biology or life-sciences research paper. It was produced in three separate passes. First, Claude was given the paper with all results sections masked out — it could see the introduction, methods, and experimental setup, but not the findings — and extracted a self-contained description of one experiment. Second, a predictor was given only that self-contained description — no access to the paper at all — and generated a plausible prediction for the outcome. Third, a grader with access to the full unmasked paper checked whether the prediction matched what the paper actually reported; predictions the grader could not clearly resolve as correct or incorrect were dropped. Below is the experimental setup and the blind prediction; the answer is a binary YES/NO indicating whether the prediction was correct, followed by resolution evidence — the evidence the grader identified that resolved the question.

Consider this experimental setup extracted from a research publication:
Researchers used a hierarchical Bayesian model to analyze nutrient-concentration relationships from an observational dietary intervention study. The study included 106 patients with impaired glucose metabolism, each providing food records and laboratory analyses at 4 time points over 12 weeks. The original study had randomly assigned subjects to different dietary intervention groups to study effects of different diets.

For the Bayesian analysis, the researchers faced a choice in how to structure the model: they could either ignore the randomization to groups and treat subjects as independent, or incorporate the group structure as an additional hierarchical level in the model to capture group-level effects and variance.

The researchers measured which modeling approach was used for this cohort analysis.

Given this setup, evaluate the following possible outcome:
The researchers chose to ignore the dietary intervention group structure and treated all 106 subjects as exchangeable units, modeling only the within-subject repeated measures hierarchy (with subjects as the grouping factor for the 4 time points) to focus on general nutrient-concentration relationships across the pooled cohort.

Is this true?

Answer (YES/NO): YES